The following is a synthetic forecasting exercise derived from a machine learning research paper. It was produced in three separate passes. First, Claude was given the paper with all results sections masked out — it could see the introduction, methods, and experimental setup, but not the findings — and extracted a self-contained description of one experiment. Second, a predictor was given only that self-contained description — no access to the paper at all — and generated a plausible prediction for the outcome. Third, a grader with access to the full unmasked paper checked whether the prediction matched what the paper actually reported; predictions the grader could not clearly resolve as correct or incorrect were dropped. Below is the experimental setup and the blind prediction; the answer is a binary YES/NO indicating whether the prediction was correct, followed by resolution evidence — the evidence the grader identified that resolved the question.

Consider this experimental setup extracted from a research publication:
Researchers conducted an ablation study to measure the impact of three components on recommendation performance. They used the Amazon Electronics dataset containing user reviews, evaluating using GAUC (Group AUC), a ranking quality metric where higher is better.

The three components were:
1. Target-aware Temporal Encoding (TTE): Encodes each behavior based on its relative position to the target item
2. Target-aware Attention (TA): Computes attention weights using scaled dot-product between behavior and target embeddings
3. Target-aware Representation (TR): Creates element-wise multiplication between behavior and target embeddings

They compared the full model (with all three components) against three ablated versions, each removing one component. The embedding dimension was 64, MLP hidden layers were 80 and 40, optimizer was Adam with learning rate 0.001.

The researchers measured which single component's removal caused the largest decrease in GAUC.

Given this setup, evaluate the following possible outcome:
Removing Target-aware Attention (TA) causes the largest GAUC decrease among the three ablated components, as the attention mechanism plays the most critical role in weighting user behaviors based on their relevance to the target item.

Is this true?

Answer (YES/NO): NO